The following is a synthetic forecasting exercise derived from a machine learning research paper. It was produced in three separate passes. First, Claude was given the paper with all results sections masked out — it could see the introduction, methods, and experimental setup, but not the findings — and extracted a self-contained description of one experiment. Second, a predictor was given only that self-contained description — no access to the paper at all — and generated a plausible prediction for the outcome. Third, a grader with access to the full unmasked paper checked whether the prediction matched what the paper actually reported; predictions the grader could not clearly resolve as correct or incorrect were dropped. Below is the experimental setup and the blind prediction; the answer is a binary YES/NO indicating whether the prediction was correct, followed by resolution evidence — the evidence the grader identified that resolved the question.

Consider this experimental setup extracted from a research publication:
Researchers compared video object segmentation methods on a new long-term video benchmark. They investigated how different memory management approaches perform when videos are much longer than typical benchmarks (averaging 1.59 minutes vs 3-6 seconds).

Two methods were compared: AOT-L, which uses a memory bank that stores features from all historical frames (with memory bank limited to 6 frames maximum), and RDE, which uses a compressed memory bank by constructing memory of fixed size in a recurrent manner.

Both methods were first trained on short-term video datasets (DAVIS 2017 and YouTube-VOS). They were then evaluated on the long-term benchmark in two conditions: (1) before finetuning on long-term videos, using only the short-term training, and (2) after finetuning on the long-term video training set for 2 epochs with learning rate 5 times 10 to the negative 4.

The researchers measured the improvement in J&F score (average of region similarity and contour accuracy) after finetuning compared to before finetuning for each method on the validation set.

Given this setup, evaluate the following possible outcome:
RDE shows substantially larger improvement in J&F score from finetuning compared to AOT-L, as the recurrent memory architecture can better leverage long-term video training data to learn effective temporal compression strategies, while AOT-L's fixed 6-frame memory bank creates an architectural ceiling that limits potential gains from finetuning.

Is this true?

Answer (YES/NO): NO